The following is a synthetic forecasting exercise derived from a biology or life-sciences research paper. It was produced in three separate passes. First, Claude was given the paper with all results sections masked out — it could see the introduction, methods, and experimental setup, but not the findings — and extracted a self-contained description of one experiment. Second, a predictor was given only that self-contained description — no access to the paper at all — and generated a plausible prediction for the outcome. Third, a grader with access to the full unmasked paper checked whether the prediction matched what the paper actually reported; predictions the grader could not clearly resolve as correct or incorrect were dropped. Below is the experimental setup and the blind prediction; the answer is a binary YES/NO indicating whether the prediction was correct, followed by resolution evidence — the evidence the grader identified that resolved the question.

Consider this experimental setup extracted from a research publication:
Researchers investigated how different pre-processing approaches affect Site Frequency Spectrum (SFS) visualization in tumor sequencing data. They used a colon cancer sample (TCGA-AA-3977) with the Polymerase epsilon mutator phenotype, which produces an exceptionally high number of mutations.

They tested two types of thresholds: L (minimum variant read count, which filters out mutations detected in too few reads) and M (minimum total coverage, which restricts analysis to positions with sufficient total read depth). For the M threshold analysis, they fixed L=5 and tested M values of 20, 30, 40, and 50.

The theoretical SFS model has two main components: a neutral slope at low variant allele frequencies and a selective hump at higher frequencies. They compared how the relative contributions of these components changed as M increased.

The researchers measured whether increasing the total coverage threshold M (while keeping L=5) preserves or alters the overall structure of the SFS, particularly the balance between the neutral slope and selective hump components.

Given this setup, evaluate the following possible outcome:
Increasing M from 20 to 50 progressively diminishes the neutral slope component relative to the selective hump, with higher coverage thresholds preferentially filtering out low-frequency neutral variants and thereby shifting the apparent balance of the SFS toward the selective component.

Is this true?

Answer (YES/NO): NO